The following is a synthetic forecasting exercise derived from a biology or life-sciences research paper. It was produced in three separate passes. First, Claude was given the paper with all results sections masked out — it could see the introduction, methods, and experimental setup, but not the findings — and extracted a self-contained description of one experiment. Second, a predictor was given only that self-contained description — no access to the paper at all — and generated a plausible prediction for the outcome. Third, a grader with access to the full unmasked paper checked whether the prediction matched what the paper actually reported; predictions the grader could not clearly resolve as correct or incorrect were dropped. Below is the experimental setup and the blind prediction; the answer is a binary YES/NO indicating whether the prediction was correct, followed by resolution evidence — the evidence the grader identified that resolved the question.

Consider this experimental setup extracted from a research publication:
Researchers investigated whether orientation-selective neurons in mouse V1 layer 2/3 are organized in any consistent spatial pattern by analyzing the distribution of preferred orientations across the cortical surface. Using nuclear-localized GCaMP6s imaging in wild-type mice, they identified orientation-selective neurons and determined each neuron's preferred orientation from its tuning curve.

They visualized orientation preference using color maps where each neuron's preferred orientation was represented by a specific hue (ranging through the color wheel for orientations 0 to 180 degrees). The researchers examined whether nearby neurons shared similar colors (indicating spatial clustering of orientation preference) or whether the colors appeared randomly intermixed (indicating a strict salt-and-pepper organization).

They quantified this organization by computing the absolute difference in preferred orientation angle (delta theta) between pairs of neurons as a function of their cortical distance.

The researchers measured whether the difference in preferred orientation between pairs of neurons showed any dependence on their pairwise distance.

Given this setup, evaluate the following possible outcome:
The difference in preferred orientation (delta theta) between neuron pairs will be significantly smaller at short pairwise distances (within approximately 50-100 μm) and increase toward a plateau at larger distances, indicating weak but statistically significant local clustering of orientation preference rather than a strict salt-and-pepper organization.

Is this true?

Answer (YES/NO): NO